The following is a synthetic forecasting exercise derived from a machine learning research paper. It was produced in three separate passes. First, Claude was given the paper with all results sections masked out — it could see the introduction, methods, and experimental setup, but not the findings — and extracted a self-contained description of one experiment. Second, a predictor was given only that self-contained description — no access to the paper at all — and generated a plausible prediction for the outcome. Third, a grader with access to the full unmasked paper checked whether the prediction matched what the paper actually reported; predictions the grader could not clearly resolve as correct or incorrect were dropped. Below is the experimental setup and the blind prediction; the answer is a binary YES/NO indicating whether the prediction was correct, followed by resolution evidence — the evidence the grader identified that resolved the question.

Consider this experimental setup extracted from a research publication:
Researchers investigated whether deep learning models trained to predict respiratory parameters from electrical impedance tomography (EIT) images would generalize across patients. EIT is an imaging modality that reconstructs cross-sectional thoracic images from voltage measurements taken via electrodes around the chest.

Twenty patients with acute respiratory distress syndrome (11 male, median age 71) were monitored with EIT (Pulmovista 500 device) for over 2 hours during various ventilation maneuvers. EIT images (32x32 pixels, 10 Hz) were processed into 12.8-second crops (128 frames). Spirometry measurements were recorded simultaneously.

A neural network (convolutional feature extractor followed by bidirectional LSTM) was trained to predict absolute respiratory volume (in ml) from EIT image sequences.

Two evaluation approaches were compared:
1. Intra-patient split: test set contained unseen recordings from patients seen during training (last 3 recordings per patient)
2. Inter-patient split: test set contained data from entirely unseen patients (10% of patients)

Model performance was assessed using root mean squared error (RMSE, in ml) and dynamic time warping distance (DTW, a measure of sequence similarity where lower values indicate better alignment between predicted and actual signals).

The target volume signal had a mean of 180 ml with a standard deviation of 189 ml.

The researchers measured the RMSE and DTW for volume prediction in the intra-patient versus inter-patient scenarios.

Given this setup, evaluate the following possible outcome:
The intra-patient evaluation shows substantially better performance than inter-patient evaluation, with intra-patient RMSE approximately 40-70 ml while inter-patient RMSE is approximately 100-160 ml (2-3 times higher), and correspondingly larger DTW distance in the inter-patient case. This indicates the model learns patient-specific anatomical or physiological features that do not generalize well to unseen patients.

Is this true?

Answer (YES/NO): NO